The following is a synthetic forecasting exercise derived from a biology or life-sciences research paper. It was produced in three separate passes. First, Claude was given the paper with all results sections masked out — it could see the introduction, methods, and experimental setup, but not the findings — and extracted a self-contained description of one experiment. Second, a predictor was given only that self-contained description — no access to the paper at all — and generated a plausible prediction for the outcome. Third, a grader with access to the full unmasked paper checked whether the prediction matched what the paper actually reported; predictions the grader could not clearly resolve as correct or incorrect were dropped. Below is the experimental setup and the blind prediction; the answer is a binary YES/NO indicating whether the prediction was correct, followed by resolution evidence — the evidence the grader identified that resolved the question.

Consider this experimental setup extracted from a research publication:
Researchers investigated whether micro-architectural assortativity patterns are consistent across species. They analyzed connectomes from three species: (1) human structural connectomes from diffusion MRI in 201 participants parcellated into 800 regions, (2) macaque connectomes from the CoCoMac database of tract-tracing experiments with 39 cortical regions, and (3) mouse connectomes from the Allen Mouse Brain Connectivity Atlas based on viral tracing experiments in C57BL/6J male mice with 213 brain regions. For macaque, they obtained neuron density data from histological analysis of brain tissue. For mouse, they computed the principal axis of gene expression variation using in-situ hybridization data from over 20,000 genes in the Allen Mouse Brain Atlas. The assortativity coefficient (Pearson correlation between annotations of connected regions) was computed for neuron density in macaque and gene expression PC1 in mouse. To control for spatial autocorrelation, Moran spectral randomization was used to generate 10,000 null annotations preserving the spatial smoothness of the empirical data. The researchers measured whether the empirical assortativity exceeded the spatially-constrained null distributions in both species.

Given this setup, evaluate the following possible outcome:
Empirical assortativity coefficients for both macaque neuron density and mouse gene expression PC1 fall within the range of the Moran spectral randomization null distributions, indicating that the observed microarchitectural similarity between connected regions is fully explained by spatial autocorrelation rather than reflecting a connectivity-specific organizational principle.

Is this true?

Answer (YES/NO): NO